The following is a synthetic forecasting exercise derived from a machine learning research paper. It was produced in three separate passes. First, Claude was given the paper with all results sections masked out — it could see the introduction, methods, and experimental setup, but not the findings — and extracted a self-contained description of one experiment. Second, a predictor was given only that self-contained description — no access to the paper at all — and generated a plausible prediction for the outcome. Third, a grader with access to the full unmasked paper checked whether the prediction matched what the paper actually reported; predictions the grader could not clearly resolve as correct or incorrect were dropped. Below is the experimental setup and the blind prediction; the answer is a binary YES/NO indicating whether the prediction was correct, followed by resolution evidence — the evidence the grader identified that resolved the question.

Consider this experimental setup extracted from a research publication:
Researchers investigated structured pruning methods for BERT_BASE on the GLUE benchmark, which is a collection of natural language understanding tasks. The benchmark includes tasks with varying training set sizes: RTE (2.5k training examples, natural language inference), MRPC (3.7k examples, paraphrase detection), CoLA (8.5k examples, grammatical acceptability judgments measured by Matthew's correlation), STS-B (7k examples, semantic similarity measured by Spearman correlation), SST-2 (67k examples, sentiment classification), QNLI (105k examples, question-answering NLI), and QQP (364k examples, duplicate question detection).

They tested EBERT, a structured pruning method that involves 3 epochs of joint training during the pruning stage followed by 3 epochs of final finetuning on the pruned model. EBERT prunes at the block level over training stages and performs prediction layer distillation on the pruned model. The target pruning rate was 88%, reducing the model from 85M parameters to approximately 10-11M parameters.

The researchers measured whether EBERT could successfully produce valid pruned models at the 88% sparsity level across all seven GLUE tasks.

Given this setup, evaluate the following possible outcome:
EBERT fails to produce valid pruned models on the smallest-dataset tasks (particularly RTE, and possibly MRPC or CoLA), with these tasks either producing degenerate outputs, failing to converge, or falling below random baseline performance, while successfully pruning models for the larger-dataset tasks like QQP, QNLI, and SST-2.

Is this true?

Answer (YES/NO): YES